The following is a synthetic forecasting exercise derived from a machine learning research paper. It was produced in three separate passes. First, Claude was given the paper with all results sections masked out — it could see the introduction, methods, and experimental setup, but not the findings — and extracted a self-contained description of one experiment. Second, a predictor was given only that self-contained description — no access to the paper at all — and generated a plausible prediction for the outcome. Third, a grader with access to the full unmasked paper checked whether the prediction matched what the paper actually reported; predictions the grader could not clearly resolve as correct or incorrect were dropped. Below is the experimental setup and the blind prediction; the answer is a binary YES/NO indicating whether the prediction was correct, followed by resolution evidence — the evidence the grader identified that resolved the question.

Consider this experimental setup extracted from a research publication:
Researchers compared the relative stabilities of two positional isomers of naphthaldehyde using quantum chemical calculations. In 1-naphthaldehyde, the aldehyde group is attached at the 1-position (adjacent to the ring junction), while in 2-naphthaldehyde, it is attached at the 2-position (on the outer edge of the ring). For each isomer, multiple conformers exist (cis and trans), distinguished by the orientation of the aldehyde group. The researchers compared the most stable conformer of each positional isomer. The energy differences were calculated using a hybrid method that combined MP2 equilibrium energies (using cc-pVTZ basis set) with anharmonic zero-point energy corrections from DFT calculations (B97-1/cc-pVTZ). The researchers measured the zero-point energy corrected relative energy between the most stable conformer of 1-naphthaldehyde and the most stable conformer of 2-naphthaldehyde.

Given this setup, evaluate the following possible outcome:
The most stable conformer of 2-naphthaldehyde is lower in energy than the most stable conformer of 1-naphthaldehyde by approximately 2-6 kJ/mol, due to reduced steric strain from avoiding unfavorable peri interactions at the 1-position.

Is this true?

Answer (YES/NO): YES